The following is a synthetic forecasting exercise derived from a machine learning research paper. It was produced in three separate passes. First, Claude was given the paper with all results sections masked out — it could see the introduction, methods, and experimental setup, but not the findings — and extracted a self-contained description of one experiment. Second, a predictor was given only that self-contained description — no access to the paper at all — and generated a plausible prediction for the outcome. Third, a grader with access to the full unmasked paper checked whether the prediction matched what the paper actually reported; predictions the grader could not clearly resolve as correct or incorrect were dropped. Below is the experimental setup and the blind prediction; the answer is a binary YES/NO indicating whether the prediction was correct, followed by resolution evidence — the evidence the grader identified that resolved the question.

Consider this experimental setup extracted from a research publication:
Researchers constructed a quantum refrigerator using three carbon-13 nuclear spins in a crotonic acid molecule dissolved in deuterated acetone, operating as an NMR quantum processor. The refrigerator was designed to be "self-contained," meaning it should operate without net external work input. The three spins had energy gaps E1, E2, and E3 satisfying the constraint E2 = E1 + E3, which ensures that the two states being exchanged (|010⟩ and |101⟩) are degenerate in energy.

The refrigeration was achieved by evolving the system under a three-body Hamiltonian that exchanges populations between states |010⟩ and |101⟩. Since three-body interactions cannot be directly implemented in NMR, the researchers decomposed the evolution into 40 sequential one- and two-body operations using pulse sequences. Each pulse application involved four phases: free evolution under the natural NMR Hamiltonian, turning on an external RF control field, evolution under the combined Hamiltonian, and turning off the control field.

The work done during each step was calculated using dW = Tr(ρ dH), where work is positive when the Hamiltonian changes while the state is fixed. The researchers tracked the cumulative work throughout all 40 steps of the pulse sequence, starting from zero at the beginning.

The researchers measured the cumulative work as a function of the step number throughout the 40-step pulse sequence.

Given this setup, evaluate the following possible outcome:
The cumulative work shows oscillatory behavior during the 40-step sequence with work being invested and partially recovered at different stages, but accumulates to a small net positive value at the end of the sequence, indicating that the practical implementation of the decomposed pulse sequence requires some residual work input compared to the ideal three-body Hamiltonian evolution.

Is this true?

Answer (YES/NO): NO